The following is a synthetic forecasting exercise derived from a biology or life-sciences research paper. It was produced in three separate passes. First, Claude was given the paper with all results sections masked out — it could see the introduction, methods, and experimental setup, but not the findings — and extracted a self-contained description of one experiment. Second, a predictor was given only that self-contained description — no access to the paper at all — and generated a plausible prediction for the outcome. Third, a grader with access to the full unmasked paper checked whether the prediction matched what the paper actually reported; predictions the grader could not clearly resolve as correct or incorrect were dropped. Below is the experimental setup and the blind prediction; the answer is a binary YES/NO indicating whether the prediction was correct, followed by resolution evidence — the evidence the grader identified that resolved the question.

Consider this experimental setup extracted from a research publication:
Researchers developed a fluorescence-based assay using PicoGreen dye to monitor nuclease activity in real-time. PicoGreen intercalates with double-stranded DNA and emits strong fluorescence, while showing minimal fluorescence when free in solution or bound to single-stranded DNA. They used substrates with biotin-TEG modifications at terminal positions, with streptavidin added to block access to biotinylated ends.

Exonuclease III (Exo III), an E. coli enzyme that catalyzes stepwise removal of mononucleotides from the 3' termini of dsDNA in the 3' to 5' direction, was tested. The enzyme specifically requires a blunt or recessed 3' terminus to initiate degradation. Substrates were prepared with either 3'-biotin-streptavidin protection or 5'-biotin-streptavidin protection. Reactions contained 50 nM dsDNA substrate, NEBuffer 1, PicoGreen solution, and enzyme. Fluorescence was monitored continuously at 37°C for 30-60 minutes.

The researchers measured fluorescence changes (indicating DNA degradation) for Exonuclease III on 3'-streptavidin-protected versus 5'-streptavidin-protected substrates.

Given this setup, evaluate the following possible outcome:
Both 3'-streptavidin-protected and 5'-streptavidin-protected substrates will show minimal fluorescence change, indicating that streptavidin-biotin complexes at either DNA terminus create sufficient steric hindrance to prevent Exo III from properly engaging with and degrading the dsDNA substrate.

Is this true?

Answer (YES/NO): NO